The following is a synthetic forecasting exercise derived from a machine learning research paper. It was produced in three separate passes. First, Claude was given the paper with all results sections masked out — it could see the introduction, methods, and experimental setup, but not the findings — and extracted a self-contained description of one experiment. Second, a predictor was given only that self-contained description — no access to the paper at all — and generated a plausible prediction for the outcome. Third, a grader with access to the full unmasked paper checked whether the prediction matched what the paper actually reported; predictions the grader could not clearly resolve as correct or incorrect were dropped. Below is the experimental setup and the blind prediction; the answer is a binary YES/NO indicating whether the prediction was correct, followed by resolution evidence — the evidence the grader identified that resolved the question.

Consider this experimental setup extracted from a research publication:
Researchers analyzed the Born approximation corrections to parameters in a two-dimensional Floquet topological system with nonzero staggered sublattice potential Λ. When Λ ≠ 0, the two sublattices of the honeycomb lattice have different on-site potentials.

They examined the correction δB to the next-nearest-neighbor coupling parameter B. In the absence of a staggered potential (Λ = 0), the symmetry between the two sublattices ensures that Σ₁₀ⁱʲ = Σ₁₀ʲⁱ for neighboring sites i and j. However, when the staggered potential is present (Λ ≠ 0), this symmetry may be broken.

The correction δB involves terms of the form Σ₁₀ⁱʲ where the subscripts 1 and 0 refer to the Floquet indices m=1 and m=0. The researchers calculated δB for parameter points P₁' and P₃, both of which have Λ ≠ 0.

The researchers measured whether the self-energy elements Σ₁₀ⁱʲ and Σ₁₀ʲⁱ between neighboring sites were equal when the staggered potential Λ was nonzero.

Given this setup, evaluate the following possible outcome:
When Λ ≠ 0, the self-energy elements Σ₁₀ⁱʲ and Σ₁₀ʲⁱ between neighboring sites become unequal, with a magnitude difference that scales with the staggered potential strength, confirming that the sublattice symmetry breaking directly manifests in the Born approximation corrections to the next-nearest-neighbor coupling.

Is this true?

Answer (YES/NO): NO